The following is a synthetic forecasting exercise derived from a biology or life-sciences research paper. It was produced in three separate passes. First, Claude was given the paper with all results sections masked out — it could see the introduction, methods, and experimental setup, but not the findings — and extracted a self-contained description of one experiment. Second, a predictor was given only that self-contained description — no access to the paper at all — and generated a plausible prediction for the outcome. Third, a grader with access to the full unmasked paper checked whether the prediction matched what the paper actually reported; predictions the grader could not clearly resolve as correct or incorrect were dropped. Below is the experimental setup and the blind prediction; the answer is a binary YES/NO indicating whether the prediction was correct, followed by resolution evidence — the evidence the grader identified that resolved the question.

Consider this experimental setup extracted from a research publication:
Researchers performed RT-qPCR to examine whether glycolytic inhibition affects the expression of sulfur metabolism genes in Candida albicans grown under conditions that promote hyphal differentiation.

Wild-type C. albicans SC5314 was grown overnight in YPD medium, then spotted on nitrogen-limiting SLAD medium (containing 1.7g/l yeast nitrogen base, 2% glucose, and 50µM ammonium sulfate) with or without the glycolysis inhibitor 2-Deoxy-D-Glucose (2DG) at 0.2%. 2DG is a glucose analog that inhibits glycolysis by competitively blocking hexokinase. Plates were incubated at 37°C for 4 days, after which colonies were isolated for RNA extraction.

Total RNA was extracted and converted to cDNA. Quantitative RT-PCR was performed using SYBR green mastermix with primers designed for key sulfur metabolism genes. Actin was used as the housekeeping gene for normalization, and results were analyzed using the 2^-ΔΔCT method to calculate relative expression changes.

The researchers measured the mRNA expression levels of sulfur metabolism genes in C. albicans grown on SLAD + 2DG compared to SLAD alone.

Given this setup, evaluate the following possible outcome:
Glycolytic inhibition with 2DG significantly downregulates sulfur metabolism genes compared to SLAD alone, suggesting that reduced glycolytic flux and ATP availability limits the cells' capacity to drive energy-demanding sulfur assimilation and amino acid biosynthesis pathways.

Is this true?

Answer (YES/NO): YES